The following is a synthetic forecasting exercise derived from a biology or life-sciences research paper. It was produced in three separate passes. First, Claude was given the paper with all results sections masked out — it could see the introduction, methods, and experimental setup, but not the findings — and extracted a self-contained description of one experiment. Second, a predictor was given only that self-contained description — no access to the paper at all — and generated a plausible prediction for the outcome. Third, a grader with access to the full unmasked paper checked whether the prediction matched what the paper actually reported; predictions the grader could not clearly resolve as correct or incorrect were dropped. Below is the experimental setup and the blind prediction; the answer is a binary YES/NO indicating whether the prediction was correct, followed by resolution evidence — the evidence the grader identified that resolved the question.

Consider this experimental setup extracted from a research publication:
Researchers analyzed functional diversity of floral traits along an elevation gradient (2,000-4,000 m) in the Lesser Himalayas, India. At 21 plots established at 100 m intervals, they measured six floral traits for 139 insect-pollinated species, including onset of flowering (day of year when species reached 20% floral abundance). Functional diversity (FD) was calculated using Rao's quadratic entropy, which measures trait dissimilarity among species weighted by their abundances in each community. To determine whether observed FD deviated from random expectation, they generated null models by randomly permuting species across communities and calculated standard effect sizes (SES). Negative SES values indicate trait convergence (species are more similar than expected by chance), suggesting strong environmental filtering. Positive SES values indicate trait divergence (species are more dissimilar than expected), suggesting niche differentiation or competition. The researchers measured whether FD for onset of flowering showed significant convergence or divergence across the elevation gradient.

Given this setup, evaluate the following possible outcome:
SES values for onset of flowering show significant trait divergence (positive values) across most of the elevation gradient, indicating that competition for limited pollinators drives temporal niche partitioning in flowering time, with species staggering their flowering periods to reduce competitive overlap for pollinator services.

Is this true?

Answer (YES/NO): NO